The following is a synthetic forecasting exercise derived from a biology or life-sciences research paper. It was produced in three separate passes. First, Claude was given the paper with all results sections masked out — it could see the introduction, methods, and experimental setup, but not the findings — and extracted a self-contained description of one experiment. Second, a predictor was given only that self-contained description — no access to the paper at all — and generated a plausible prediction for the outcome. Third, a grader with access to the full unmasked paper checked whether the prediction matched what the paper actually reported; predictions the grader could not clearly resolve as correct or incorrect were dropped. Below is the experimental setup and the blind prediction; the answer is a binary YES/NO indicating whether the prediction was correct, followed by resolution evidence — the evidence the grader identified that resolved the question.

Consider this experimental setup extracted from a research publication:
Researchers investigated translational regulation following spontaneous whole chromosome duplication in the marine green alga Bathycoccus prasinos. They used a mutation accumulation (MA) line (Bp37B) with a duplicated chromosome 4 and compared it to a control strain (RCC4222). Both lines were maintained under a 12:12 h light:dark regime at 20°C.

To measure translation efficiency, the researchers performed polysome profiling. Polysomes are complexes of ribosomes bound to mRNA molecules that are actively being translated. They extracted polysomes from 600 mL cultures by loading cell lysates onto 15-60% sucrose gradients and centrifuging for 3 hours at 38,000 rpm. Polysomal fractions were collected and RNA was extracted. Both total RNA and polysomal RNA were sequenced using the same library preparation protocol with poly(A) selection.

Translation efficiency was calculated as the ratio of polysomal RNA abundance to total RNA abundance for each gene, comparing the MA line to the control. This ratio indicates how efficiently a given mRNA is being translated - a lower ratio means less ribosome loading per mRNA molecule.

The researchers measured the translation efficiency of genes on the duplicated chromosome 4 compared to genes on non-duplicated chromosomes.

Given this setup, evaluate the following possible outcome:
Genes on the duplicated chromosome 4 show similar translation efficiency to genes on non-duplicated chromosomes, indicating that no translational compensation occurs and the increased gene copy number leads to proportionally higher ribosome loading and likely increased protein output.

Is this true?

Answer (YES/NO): NO